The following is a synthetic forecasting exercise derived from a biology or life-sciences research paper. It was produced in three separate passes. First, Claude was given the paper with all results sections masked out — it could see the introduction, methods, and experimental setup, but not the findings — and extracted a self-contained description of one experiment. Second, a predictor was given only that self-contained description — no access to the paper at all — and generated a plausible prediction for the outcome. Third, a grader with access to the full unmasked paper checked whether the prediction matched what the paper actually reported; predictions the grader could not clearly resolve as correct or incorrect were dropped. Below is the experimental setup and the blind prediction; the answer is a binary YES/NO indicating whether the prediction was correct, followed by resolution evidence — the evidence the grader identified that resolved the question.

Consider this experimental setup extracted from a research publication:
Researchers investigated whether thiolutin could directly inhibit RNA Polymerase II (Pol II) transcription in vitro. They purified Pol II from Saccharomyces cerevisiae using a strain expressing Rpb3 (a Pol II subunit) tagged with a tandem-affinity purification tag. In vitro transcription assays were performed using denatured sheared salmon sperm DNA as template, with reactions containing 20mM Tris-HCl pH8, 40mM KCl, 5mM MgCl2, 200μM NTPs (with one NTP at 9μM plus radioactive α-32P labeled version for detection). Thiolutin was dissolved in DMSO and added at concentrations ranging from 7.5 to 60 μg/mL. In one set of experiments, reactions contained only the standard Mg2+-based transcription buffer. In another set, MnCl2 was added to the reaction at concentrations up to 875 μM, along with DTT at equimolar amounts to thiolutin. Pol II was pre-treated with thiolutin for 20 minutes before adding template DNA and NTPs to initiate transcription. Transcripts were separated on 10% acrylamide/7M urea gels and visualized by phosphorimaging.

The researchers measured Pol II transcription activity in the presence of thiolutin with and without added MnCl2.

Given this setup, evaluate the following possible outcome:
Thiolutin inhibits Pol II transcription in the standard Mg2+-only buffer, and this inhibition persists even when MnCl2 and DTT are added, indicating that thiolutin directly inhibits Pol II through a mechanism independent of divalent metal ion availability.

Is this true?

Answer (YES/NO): NO